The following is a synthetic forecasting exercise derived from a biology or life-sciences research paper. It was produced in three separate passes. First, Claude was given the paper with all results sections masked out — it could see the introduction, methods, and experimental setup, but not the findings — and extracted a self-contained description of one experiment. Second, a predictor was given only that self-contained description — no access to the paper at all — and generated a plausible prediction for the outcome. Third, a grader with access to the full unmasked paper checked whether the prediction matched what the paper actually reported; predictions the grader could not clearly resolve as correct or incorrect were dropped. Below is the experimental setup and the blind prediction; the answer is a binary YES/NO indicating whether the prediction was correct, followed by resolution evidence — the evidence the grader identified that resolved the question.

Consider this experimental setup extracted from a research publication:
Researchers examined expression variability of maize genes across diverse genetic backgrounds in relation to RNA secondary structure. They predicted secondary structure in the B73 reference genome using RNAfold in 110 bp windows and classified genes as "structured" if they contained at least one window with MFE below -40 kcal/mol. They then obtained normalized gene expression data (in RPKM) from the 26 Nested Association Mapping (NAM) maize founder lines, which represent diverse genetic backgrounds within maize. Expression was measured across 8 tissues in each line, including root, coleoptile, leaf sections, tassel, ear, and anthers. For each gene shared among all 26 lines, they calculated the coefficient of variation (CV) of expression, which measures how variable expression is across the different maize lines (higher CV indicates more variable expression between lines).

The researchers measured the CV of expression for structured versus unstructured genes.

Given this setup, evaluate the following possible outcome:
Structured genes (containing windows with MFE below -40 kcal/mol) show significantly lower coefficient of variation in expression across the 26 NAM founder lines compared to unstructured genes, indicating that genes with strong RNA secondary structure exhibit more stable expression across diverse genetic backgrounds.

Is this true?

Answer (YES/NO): NO